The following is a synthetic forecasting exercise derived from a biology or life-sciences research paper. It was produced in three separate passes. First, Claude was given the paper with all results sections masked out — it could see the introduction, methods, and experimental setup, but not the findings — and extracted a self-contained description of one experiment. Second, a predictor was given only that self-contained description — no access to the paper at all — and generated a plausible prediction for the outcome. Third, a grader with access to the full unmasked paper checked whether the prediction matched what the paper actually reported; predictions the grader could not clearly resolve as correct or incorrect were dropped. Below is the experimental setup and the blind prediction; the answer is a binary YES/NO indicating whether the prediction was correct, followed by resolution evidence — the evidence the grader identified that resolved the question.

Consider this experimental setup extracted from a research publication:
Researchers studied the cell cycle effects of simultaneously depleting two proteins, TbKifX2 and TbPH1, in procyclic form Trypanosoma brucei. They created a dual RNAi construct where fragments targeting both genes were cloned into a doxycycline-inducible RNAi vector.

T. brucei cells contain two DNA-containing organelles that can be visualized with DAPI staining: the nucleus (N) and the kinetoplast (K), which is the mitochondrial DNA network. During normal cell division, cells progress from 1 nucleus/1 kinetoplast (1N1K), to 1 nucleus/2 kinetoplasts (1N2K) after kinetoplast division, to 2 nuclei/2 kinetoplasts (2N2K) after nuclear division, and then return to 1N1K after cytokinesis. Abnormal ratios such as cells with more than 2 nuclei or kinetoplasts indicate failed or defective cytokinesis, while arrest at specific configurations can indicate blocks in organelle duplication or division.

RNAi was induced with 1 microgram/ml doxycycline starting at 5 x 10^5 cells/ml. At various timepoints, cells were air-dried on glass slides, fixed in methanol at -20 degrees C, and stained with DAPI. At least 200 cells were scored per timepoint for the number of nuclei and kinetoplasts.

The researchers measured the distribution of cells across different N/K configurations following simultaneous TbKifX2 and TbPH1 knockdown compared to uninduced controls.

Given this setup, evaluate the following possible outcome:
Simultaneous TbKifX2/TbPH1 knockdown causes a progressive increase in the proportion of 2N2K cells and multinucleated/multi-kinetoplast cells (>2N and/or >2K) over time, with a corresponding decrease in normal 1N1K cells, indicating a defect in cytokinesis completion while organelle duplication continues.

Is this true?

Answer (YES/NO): NO